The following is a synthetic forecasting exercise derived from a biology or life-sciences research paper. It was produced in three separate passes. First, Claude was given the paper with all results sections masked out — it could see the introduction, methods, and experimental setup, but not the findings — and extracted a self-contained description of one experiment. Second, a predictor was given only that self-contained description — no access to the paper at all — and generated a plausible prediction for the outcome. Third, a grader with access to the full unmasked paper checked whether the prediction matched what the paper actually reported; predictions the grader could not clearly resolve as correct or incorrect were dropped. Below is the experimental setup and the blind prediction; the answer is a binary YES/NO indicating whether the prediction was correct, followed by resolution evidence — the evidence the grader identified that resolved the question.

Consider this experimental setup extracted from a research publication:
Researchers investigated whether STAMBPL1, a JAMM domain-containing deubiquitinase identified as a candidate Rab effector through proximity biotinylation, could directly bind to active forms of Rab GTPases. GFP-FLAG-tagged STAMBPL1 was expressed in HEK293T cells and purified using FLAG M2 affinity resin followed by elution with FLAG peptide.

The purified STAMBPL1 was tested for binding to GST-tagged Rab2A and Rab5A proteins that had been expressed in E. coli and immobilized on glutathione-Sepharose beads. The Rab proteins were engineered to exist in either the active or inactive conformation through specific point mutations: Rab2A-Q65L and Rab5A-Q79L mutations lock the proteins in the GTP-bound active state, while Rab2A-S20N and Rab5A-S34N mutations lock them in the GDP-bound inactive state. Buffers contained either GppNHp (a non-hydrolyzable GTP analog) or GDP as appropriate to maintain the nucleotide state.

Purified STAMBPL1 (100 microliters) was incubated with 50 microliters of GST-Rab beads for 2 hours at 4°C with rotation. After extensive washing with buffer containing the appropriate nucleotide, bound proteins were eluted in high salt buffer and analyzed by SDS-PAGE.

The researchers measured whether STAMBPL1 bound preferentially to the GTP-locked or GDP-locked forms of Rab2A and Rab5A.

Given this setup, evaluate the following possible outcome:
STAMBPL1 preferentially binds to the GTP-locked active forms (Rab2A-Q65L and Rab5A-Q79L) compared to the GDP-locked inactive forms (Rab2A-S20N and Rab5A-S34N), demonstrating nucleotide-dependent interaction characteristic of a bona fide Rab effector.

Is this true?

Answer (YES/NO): NO